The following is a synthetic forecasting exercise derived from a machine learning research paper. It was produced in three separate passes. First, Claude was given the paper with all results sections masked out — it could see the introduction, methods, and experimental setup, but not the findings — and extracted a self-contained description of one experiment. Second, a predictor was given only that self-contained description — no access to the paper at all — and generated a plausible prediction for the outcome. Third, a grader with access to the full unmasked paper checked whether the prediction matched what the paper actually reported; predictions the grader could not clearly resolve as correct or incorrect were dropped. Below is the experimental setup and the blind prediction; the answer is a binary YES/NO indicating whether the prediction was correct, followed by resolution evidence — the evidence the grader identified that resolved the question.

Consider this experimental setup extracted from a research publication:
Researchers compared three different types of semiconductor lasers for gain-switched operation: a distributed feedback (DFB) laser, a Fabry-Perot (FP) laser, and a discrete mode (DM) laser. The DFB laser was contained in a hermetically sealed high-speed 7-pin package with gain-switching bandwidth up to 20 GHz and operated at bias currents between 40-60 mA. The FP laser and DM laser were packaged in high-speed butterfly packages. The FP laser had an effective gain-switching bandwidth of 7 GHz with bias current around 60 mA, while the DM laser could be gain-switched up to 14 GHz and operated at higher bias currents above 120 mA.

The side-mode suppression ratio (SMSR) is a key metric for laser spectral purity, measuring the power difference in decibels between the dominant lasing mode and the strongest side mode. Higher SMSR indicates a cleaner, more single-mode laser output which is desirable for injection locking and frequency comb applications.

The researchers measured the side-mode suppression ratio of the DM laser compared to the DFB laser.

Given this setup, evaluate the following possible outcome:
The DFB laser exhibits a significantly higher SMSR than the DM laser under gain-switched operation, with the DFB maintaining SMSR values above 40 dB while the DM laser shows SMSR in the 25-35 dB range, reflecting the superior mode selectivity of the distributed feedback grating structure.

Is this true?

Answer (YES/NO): NO